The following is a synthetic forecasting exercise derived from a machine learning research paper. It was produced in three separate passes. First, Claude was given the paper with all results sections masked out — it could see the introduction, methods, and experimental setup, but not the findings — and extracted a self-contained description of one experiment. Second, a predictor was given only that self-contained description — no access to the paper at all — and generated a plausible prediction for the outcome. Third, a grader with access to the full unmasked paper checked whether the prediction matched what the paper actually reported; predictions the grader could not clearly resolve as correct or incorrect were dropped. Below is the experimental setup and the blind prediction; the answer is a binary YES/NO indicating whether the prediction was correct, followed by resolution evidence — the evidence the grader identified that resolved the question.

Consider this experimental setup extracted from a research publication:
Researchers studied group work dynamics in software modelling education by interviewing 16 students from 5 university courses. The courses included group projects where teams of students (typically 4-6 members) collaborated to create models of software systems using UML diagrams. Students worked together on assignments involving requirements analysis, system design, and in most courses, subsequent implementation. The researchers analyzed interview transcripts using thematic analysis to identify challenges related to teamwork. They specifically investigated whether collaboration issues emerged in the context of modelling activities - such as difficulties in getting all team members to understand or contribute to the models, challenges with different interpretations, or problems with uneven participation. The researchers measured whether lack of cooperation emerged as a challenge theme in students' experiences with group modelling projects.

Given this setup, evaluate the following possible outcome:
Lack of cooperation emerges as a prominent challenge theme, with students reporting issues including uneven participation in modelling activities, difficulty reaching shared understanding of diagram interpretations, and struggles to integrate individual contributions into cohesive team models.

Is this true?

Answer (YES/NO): NO